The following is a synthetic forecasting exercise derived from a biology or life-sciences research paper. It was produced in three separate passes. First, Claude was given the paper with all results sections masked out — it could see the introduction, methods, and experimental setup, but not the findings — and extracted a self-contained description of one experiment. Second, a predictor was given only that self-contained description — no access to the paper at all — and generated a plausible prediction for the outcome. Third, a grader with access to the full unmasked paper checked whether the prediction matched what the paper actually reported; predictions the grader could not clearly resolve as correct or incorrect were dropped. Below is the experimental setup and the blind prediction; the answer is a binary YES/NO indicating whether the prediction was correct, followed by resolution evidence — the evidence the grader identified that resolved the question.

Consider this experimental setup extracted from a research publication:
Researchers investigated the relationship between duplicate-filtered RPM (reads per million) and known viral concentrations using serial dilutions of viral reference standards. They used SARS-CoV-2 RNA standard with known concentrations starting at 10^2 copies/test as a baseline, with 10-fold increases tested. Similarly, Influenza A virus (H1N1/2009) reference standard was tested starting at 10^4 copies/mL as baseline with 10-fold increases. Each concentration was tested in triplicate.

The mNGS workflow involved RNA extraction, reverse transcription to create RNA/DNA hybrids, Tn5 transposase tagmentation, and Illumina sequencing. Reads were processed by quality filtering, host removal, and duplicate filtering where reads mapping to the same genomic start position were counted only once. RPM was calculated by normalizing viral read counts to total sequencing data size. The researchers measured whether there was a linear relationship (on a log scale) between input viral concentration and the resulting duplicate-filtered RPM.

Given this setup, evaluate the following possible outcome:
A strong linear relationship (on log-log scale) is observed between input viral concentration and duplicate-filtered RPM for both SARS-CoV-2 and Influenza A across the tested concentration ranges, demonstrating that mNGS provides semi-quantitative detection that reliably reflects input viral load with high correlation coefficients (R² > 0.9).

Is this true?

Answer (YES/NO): NO